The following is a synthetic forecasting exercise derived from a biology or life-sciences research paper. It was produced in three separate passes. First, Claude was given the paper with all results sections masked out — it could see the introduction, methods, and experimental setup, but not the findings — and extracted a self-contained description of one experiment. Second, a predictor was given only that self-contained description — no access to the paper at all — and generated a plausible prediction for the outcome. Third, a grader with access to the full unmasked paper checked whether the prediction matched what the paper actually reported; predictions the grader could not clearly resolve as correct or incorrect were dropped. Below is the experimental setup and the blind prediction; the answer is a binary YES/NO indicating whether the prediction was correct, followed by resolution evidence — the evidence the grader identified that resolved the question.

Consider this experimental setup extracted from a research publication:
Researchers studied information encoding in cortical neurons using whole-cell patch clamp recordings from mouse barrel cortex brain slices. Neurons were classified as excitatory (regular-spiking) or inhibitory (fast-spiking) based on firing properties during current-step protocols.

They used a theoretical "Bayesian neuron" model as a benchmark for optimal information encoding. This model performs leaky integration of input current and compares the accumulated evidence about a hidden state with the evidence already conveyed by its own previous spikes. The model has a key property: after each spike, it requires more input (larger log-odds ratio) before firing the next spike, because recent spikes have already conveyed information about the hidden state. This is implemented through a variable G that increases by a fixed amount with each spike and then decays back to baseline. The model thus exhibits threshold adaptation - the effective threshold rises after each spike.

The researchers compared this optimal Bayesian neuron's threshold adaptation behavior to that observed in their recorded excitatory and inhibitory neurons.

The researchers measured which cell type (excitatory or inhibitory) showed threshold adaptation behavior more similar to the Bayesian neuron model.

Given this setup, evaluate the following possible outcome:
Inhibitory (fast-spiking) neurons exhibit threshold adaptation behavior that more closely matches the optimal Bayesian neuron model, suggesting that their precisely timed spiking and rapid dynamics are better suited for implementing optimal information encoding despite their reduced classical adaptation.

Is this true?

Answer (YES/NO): YES